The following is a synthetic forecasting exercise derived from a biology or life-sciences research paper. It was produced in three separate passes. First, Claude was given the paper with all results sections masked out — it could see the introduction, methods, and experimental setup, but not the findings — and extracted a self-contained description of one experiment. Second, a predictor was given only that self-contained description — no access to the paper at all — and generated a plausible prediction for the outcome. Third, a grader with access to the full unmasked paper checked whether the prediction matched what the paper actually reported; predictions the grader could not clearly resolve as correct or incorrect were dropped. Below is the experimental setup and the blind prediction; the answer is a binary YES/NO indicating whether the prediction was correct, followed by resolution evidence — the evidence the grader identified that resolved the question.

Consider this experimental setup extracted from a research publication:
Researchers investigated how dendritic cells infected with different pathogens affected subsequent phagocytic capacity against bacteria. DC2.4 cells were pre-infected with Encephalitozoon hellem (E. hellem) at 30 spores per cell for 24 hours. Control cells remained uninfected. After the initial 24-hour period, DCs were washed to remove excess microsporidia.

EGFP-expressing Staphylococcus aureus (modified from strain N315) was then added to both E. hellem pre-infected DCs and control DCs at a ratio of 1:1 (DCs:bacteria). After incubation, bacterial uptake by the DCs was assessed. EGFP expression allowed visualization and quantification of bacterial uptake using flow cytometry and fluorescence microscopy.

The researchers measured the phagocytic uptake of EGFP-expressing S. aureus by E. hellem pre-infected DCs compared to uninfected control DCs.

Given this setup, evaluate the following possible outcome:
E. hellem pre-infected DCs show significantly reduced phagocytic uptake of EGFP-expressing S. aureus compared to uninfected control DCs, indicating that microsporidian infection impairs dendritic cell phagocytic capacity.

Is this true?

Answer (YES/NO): YES